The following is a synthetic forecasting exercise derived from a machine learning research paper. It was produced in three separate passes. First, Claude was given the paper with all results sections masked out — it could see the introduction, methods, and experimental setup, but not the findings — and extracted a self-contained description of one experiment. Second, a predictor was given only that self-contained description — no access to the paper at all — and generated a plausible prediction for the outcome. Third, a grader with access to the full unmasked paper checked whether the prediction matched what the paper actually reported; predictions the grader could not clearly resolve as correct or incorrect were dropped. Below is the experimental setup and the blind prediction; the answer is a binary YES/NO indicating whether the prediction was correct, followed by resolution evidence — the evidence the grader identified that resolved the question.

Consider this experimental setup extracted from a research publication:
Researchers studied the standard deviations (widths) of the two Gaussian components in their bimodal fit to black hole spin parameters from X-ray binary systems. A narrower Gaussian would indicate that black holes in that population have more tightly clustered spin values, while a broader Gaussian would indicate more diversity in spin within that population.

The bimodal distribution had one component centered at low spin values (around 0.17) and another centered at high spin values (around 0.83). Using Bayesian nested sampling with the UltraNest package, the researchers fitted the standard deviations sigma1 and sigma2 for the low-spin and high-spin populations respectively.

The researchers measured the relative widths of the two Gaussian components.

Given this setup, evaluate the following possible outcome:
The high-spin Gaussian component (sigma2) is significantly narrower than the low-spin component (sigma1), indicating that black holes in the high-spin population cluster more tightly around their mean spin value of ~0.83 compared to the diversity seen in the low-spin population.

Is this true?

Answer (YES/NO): NO